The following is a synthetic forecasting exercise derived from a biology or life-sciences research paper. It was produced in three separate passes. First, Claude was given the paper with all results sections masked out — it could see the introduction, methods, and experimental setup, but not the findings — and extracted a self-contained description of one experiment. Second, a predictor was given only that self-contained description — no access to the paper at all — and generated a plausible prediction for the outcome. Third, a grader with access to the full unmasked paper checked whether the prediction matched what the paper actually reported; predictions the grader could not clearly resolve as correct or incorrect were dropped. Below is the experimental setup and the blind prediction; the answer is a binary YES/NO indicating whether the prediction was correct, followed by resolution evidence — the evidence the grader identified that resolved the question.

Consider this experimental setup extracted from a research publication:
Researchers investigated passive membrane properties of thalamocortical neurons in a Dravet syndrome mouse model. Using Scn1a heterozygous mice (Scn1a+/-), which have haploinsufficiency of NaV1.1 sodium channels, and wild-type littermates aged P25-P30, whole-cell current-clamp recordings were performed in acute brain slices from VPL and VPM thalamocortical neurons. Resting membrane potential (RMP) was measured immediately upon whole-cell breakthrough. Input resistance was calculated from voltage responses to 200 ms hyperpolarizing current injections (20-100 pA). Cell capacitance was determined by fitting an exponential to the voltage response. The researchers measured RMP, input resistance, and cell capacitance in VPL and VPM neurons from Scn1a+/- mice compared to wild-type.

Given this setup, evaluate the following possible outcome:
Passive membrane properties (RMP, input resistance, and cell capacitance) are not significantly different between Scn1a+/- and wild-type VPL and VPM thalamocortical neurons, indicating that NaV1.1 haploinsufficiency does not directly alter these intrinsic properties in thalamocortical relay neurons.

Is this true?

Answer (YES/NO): NO